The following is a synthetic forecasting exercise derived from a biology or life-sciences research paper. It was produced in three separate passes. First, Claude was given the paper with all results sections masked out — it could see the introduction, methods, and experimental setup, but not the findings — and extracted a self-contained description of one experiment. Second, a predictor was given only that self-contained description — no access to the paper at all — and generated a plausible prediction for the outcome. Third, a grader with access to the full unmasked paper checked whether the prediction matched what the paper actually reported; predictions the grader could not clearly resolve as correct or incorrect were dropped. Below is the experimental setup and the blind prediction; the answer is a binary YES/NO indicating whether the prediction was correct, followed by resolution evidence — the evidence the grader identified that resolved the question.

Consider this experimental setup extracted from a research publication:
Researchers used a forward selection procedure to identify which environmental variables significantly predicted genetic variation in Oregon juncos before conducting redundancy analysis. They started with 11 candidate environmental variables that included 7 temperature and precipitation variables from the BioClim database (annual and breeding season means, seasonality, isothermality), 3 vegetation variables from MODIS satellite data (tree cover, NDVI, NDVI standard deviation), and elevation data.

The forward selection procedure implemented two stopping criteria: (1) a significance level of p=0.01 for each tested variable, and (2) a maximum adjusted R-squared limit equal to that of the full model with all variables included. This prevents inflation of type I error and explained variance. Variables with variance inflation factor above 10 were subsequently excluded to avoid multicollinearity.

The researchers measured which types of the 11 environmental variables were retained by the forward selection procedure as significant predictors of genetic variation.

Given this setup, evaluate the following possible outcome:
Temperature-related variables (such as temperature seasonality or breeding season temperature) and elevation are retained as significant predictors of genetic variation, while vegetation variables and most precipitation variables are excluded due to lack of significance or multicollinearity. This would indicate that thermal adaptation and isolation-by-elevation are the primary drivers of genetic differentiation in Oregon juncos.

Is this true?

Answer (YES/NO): NO